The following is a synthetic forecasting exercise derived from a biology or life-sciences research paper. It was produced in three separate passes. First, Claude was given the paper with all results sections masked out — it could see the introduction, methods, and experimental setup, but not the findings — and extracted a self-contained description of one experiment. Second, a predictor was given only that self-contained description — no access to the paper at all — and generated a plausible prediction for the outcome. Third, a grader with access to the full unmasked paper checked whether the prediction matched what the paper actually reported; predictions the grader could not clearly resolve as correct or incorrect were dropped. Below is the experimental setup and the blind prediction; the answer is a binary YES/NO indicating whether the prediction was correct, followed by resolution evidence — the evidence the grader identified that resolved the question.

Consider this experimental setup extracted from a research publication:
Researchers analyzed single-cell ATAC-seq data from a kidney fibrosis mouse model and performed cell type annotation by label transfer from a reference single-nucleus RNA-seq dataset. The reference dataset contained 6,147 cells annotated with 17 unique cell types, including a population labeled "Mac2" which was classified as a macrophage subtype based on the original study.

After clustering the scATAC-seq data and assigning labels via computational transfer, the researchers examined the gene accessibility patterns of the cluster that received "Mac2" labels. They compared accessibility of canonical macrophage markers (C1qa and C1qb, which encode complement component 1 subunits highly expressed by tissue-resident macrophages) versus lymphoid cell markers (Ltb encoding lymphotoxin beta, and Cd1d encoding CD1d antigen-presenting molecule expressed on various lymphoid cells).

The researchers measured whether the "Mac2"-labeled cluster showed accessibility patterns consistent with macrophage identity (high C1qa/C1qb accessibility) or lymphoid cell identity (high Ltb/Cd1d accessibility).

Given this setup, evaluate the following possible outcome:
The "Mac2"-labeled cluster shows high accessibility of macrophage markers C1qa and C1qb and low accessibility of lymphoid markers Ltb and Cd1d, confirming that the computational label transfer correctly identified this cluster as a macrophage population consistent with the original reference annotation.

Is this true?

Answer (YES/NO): NO